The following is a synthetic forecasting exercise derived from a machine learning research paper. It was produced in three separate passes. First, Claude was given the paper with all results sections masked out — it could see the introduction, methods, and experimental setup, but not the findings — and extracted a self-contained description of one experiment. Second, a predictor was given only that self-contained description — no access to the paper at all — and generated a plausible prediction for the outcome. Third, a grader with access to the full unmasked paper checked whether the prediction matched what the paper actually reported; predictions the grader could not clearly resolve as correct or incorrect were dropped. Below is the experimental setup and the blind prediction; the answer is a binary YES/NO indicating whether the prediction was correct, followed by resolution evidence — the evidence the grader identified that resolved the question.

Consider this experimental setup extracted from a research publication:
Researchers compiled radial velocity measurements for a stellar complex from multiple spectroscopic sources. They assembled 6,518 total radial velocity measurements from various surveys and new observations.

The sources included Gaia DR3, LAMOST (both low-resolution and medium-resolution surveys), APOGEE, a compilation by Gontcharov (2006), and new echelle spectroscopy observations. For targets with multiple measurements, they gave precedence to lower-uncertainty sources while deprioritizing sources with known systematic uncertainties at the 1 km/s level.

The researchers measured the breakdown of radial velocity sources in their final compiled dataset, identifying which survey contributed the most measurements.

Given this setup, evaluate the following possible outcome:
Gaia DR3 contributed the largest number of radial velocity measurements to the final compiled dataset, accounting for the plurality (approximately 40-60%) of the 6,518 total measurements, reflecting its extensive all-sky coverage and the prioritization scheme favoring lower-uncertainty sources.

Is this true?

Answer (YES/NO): NO